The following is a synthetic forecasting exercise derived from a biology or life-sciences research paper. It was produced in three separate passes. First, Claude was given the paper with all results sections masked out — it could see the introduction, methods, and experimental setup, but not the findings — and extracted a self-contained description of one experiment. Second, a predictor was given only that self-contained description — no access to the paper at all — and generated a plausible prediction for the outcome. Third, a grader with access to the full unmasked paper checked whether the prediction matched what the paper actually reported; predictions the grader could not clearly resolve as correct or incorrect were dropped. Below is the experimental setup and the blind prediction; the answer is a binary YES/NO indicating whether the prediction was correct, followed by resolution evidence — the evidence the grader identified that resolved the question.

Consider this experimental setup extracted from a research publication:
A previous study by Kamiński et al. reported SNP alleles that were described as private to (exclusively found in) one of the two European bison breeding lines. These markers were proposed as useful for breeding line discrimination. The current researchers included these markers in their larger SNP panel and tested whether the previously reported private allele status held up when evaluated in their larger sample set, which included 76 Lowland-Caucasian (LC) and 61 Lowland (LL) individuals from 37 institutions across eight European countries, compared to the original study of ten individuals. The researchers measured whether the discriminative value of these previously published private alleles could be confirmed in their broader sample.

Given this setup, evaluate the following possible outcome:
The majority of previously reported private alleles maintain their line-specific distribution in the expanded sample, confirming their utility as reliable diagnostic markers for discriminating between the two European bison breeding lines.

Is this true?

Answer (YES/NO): NO